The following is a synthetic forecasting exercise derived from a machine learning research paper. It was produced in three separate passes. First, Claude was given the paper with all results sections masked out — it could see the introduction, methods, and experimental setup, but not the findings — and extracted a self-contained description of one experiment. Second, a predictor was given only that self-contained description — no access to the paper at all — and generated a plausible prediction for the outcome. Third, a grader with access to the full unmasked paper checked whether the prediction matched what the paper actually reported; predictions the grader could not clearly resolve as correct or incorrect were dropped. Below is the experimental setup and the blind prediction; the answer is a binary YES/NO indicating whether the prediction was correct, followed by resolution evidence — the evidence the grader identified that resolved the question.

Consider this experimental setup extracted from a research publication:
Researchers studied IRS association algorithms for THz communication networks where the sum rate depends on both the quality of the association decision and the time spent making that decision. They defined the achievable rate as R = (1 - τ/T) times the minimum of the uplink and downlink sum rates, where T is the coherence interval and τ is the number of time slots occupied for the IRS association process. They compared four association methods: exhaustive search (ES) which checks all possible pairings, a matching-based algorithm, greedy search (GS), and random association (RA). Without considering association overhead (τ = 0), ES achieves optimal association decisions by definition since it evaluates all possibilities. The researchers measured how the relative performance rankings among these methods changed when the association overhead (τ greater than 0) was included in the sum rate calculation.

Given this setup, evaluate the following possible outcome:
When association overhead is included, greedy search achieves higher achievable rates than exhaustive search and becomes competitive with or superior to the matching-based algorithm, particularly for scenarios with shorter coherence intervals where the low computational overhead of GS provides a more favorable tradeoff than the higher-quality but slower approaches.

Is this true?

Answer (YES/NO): NO